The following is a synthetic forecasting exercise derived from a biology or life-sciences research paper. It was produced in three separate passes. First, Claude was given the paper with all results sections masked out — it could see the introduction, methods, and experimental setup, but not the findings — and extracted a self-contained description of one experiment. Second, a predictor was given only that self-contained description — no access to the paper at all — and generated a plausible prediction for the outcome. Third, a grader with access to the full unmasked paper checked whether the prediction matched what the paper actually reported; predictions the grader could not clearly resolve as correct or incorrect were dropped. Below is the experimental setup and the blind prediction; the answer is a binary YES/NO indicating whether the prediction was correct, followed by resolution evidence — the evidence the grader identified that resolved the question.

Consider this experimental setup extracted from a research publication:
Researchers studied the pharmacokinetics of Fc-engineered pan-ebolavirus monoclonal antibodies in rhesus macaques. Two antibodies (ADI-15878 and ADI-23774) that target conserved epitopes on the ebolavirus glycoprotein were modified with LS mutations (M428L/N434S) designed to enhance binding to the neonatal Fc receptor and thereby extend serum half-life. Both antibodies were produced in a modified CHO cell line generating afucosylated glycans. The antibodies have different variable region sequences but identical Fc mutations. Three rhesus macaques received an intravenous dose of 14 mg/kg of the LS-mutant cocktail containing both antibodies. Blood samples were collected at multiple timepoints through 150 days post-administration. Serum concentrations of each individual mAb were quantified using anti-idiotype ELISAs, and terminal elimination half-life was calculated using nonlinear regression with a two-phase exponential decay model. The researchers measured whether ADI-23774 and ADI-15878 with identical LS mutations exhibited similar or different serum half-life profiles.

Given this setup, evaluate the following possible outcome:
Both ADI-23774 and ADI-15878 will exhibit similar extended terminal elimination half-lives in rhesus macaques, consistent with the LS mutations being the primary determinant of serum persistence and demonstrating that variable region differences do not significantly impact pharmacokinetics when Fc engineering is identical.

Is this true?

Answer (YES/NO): NO